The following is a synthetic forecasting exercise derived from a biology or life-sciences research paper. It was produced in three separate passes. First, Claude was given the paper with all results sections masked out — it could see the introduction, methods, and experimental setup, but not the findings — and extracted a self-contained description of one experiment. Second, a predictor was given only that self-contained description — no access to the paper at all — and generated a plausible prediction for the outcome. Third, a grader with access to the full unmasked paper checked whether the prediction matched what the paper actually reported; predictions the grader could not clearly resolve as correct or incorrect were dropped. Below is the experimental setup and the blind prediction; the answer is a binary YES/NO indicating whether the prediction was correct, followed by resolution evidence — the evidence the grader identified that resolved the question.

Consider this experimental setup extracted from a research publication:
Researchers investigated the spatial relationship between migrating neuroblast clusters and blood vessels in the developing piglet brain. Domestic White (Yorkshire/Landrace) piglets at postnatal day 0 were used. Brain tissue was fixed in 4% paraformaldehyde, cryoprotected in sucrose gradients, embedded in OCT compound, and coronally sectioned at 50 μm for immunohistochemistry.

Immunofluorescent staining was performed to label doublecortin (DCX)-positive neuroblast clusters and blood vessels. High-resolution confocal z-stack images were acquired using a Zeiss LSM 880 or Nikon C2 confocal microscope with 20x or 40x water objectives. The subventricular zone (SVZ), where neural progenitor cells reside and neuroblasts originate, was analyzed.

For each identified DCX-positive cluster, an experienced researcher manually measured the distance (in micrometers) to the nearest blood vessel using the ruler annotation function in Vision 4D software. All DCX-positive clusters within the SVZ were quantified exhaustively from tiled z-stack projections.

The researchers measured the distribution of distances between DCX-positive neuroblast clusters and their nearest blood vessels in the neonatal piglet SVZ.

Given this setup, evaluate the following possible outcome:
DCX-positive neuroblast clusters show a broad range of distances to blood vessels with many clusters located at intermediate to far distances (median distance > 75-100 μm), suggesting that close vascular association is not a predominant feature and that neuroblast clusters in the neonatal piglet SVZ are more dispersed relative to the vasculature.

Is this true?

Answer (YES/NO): NO